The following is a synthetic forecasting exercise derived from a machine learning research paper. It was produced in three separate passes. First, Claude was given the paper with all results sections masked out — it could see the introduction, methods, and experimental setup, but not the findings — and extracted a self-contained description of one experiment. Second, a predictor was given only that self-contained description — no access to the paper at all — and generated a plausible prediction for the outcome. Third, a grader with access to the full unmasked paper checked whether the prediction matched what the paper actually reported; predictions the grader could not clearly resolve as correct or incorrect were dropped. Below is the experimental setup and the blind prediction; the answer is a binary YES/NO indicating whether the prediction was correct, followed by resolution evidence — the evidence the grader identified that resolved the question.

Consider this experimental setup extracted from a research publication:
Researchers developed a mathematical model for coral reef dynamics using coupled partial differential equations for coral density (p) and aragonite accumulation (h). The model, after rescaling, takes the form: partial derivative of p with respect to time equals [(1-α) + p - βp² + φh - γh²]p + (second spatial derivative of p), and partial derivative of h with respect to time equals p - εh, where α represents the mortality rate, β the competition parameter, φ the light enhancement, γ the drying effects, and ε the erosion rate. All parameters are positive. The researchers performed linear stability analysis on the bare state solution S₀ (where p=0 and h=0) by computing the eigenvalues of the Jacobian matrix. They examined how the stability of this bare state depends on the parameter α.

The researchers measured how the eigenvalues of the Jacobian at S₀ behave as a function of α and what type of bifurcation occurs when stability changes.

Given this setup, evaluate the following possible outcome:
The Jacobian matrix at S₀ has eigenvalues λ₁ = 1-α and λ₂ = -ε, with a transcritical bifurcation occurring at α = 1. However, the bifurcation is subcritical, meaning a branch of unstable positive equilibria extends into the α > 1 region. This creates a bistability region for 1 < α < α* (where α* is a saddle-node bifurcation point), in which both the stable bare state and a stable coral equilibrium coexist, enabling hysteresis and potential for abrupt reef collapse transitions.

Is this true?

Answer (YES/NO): YES